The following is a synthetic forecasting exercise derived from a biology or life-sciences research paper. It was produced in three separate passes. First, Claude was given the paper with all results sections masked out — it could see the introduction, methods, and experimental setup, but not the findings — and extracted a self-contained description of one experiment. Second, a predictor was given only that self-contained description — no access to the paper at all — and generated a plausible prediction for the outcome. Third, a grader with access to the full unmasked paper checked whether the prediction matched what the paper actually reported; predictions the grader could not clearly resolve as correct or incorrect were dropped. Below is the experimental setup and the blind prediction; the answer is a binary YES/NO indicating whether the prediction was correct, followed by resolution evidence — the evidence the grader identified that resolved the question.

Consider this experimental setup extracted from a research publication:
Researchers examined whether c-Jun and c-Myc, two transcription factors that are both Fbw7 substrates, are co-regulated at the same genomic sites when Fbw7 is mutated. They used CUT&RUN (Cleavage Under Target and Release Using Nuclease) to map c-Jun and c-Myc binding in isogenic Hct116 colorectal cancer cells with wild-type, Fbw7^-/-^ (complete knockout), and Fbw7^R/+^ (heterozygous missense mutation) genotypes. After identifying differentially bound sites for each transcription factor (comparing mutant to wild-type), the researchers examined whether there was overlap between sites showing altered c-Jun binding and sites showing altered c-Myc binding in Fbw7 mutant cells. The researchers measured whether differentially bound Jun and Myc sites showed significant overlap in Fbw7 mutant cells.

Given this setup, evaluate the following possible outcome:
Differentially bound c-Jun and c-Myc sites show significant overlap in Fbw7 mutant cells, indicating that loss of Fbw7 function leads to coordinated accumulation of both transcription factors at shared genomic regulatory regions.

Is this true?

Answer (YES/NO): YES